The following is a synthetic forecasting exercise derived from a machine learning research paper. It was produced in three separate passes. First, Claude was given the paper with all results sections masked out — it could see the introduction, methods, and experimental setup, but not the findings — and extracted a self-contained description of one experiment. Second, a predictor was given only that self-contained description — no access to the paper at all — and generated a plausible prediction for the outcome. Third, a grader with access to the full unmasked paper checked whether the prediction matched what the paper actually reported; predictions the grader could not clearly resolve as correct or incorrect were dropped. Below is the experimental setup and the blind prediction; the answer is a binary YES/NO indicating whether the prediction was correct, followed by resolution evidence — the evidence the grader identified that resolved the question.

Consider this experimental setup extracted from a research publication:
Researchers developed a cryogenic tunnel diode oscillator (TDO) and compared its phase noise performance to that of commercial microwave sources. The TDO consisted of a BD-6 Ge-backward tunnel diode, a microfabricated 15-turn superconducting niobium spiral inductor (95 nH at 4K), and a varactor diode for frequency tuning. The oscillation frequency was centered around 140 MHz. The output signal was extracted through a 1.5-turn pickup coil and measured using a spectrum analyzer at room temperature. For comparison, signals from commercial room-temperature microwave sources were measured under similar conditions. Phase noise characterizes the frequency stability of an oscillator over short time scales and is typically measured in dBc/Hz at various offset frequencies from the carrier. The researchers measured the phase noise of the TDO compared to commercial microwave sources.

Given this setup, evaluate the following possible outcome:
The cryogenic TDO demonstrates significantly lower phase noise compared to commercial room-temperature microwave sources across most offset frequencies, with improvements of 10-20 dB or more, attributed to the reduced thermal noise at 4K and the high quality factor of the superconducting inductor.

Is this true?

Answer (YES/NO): NO